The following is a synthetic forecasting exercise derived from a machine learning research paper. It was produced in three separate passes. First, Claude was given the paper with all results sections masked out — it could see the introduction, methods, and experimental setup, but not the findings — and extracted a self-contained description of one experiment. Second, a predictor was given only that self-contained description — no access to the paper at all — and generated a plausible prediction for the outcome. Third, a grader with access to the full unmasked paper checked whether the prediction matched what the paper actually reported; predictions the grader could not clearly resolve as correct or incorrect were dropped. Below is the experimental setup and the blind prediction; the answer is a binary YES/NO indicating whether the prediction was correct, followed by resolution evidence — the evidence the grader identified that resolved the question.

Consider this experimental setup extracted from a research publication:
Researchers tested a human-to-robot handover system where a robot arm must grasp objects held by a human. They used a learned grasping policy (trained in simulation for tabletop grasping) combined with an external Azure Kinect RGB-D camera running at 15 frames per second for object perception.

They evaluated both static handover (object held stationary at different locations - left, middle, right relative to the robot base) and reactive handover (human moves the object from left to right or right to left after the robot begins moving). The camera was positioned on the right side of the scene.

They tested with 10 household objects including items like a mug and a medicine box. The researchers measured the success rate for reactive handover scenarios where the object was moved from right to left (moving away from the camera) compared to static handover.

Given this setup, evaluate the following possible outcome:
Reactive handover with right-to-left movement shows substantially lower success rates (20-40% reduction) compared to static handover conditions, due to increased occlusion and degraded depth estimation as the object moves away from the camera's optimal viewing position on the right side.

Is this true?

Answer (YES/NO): NO